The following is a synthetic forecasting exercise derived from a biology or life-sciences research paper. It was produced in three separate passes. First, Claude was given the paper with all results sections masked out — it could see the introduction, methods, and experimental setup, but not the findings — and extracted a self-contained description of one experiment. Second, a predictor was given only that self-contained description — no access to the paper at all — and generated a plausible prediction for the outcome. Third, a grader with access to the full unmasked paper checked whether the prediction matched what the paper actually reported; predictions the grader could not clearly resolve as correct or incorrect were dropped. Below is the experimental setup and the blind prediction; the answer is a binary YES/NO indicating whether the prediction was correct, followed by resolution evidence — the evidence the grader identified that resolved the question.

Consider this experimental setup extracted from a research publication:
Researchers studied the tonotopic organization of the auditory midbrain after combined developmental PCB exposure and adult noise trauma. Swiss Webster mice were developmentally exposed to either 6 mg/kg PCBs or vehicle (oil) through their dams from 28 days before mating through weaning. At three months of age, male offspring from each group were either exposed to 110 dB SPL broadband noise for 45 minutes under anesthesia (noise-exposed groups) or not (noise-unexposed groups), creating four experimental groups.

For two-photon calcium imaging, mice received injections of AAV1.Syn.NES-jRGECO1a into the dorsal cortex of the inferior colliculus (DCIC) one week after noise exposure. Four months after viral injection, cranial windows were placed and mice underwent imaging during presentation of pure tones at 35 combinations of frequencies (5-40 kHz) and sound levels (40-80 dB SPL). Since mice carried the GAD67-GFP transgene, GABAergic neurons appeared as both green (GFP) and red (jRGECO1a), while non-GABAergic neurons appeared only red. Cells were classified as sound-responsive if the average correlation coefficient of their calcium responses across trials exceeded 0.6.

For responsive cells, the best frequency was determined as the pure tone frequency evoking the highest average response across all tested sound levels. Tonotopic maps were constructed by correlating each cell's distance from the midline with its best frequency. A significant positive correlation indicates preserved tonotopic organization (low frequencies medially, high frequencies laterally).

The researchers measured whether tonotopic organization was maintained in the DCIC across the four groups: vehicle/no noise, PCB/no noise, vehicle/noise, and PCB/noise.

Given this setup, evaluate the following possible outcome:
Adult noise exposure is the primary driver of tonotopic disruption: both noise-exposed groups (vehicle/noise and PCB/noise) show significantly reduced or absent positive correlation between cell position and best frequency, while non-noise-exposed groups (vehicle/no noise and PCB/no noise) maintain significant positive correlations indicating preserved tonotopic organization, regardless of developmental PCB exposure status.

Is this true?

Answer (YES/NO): NO